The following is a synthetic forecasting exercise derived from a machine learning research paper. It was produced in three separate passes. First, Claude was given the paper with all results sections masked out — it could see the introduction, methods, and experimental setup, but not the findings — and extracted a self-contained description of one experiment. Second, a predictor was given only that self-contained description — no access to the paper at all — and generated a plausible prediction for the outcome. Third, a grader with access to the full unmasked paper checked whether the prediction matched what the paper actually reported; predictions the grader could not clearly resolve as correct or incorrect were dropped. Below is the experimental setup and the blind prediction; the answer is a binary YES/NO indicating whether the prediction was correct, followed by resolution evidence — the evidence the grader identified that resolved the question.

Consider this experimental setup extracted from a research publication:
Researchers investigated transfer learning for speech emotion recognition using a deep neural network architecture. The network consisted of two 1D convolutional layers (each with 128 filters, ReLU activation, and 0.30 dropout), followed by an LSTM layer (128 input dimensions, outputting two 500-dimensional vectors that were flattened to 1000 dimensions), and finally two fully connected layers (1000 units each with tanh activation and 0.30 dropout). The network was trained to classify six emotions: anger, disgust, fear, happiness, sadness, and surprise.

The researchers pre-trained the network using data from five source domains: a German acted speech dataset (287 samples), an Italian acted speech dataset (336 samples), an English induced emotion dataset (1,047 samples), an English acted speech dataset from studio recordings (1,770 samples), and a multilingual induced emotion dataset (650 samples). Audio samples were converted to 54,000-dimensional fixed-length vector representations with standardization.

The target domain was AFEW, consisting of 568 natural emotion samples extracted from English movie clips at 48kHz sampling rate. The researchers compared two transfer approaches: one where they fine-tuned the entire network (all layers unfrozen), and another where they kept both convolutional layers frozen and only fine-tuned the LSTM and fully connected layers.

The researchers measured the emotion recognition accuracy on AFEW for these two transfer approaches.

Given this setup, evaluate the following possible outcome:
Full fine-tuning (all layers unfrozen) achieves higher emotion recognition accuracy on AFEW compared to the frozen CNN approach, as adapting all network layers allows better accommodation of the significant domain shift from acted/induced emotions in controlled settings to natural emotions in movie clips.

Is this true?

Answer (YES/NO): NO